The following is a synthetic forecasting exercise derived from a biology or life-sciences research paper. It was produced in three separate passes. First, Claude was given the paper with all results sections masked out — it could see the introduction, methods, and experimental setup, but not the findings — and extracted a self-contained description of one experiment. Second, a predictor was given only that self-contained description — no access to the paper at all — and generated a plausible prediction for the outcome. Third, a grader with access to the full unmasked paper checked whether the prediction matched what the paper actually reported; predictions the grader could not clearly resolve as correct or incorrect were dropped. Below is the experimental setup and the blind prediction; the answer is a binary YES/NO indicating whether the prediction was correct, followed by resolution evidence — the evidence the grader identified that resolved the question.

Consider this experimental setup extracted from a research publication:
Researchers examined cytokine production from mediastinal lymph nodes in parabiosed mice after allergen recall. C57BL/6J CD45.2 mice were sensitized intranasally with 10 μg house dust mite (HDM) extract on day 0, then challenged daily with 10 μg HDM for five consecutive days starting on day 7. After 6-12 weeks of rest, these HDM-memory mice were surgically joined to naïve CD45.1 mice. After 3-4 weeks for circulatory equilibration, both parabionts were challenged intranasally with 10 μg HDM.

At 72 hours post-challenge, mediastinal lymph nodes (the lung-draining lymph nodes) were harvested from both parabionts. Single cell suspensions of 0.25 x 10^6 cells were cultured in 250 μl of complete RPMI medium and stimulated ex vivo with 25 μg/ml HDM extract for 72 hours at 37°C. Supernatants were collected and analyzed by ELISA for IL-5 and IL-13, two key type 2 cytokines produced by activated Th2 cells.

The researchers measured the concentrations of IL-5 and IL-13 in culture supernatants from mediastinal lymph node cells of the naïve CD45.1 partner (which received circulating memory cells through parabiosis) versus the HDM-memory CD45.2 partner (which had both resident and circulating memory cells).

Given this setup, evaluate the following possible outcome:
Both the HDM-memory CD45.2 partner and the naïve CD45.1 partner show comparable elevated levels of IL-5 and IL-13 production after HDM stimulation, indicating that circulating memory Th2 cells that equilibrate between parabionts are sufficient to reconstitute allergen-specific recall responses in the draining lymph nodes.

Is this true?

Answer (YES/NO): YES